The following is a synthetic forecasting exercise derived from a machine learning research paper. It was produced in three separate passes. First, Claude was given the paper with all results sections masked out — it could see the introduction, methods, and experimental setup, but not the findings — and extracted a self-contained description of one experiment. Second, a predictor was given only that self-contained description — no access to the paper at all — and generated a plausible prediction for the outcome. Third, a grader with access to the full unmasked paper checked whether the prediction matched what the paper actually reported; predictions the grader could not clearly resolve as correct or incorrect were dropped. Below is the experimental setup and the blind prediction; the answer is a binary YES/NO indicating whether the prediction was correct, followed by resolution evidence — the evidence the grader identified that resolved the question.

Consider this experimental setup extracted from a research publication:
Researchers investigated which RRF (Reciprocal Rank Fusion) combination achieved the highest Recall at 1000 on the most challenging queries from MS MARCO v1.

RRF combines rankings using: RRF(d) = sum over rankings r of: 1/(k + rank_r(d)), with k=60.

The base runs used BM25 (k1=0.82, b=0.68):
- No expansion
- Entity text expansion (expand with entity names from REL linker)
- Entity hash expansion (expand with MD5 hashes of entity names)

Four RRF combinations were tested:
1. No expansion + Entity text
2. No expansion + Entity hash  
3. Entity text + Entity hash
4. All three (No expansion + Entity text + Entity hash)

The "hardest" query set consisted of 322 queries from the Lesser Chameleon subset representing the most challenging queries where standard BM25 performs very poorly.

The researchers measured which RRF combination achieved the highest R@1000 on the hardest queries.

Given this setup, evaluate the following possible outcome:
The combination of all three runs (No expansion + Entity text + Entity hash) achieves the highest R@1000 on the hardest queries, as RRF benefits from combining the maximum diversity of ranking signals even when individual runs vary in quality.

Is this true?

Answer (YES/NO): NO